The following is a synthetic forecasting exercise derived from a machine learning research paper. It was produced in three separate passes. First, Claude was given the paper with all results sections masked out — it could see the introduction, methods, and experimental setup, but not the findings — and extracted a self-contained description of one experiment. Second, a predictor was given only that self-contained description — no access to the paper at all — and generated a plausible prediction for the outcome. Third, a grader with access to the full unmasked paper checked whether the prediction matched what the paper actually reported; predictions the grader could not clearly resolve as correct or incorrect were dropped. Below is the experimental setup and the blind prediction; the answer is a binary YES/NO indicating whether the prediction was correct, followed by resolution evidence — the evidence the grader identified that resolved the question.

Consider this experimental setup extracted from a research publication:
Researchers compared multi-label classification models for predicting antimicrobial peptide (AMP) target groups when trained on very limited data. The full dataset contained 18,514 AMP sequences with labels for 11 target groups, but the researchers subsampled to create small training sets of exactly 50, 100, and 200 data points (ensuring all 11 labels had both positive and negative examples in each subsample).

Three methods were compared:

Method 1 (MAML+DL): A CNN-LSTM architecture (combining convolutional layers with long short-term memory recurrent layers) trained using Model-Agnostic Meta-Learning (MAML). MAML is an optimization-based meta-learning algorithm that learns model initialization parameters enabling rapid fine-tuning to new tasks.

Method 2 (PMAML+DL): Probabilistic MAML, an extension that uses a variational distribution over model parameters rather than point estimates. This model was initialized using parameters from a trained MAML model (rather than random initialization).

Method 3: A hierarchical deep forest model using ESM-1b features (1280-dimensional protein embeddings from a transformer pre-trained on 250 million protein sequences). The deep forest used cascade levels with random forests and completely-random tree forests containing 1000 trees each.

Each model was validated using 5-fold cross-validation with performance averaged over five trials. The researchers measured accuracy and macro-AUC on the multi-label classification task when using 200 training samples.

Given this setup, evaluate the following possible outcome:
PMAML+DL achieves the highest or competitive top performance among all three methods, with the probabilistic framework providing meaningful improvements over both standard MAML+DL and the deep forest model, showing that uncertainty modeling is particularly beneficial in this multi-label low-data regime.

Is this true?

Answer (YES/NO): NO